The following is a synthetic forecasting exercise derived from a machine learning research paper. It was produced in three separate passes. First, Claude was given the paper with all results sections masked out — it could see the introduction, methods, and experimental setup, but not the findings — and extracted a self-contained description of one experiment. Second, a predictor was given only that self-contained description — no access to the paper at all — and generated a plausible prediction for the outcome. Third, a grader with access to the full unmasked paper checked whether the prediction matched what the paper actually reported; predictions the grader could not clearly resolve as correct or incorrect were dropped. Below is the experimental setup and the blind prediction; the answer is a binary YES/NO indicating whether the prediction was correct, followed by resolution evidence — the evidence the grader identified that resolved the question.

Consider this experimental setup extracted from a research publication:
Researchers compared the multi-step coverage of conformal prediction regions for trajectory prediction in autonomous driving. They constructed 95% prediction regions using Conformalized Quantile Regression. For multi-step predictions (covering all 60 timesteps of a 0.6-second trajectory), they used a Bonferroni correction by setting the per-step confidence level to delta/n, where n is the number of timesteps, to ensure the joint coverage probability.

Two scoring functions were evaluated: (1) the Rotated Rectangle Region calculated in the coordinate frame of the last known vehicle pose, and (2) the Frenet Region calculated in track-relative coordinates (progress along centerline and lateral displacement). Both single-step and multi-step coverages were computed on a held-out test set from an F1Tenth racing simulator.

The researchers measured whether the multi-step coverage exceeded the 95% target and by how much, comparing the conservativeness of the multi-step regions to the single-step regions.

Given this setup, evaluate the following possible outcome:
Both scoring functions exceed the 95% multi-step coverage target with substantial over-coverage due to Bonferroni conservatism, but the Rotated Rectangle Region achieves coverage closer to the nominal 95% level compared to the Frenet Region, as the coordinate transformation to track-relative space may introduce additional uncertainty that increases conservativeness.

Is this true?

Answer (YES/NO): NO